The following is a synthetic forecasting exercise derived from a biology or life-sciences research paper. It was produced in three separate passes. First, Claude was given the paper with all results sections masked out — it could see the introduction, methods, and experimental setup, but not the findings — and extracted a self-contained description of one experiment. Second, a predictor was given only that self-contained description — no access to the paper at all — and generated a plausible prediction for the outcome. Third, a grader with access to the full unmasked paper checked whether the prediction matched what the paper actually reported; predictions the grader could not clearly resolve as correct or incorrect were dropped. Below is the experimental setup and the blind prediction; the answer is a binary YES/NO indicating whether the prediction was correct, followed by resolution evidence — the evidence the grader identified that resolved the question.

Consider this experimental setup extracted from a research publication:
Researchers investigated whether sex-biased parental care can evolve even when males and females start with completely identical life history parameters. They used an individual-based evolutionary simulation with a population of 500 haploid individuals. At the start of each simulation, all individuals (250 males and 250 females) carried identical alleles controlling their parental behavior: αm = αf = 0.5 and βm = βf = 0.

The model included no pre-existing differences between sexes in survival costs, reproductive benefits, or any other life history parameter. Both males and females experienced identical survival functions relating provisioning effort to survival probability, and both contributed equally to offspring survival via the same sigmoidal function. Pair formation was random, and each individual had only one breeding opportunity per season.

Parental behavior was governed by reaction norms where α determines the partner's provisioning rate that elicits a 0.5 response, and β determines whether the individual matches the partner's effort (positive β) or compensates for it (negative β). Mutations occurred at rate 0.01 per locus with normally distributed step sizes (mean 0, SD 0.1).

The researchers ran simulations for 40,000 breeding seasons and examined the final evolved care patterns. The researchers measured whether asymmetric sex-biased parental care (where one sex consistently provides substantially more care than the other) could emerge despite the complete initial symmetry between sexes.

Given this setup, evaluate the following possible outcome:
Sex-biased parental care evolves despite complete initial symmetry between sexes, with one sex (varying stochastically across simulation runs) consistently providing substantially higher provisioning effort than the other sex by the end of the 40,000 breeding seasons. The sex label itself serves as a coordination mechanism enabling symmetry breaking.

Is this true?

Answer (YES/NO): YES